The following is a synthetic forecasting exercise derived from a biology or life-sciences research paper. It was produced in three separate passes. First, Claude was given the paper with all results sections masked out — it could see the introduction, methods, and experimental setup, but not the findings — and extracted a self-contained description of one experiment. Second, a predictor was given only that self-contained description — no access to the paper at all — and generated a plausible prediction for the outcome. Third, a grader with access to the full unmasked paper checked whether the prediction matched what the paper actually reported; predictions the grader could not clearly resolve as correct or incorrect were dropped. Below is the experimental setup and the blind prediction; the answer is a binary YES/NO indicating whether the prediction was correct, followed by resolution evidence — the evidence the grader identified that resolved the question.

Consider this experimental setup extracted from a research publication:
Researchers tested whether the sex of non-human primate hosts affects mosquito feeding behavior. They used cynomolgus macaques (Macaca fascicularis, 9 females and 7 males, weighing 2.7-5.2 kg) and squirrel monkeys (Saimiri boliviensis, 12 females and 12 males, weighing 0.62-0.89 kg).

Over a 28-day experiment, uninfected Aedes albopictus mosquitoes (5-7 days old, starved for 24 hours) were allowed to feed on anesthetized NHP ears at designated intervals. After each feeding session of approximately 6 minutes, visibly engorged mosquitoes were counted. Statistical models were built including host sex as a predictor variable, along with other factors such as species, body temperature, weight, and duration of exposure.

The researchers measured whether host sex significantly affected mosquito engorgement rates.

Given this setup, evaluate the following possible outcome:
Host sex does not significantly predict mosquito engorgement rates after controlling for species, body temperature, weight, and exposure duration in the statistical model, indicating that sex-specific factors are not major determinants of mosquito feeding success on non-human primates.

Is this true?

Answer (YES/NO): YES